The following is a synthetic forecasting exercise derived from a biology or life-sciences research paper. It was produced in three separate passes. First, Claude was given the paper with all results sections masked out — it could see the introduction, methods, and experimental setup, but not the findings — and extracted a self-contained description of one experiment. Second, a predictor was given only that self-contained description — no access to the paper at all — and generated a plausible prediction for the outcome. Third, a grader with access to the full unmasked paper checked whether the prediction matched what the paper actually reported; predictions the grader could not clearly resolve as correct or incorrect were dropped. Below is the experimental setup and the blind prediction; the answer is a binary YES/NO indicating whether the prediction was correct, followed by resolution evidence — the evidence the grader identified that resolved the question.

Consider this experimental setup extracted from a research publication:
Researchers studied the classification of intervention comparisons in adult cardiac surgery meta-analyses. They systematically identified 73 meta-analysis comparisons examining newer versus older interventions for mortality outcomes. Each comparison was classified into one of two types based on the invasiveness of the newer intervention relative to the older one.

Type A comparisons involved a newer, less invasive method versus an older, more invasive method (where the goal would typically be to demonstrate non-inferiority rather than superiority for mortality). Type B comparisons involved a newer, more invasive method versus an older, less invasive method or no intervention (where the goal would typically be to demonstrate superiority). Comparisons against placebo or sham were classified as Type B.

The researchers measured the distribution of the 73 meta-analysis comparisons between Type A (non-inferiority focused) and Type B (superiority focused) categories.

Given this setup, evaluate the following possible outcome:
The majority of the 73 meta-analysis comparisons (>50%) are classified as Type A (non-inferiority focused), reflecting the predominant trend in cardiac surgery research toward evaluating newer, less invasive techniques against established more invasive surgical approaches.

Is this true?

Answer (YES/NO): NO